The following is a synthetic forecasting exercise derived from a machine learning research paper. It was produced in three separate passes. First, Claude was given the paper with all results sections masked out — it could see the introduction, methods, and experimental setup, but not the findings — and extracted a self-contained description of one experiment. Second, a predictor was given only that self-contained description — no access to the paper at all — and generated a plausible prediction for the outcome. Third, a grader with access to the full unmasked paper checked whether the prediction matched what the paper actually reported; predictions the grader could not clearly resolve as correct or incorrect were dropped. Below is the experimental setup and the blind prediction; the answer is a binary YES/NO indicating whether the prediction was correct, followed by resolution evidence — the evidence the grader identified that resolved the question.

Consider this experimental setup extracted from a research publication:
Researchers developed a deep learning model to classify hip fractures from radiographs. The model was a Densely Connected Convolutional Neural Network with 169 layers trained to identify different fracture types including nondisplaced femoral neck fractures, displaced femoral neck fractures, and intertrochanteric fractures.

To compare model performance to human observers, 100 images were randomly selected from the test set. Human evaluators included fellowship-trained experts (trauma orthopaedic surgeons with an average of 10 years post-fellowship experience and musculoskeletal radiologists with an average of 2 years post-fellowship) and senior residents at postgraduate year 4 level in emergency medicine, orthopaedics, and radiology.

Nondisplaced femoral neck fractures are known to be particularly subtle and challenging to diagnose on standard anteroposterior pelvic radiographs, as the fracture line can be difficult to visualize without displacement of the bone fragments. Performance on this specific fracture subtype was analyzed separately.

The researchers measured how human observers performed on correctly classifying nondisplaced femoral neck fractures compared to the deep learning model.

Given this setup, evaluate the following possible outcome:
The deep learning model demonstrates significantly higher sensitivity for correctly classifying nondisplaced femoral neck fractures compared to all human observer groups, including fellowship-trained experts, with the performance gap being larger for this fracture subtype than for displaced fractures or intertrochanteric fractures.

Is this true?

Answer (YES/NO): NO